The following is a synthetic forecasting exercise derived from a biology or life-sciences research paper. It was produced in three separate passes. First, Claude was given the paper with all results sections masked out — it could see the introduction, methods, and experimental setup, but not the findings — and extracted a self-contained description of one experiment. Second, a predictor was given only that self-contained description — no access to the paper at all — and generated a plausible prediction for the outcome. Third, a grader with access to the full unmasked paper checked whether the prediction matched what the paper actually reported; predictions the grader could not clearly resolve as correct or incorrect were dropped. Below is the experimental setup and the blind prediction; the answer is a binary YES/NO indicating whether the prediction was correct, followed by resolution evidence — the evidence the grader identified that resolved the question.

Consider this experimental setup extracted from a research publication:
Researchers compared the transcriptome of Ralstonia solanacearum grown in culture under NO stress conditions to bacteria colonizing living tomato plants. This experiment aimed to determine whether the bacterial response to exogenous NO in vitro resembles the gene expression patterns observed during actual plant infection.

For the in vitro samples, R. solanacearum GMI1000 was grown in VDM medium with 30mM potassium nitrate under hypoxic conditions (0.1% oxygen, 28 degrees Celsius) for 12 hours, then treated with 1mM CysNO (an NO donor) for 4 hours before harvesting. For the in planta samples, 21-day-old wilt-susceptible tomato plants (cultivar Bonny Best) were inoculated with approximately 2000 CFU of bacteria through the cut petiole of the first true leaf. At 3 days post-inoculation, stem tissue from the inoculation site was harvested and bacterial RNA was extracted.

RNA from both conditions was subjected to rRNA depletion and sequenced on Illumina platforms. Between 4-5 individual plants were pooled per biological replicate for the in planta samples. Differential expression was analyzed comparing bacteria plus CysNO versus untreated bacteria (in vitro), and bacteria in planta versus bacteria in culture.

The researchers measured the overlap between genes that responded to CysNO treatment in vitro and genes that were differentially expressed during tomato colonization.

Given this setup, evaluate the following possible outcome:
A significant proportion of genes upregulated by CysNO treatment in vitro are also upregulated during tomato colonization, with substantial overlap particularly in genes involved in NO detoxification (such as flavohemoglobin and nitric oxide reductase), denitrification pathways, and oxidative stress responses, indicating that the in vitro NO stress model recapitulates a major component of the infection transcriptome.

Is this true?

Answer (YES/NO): NO